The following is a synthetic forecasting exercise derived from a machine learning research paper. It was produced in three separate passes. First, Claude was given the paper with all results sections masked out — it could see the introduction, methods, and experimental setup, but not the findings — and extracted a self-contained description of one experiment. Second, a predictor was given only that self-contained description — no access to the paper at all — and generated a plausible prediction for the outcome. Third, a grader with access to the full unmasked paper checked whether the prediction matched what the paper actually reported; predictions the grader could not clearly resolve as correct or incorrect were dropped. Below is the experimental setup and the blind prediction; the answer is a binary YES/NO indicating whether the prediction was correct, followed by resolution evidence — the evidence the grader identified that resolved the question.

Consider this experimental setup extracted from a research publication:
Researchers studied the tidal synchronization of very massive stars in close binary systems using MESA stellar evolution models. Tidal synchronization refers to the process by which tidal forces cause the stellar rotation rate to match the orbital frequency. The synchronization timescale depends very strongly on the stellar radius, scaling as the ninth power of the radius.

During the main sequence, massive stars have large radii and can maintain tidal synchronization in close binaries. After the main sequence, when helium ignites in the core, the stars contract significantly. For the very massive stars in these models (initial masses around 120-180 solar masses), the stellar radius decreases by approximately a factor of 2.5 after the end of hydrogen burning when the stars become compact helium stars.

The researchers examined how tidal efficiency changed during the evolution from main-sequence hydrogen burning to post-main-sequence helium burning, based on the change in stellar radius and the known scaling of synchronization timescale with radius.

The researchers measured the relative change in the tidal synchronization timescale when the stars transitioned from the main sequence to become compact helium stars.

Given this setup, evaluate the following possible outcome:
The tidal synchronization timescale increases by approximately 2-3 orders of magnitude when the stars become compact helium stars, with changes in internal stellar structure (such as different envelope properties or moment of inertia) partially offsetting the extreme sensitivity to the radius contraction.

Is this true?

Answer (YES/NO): NO